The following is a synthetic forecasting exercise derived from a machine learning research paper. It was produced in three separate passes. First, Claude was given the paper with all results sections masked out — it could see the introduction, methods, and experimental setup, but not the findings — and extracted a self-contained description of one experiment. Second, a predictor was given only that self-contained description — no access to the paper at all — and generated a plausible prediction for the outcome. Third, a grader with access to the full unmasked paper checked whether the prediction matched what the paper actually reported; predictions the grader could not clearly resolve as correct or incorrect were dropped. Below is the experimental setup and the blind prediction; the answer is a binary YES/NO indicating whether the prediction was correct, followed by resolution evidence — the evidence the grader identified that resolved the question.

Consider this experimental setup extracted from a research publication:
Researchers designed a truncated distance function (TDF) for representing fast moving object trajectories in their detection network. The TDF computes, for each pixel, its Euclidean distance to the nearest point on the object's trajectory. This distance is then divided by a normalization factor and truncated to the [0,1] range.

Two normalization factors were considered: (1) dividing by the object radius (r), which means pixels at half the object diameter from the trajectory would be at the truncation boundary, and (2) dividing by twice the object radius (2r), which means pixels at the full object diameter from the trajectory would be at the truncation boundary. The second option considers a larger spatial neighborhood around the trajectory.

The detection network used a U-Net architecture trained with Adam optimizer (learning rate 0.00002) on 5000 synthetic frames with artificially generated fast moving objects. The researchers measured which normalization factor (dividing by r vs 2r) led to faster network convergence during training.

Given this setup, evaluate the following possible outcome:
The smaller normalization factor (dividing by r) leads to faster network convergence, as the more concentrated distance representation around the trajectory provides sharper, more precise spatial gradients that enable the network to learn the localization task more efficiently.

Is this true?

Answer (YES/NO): NO